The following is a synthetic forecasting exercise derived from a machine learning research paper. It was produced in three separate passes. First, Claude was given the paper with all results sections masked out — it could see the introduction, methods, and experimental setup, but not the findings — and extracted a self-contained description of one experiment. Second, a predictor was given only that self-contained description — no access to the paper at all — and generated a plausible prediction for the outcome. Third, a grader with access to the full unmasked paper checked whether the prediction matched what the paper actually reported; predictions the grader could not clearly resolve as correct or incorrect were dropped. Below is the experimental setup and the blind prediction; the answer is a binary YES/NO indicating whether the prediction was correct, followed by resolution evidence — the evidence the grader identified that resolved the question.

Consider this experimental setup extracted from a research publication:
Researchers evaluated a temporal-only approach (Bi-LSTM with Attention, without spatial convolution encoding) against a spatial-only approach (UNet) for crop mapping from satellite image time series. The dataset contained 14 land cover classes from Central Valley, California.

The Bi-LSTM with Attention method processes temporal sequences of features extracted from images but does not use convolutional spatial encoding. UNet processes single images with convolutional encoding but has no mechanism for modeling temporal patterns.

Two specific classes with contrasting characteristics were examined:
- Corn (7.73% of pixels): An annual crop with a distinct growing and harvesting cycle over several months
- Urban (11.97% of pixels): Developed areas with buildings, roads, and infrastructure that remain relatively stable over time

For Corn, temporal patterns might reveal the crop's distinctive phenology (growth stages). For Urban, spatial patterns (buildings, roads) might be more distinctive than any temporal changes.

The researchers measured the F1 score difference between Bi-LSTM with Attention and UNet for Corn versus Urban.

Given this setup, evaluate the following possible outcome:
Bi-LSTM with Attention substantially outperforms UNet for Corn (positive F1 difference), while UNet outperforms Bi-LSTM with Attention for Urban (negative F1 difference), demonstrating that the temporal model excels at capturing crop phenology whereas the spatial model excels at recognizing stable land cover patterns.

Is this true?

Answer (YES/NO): YES